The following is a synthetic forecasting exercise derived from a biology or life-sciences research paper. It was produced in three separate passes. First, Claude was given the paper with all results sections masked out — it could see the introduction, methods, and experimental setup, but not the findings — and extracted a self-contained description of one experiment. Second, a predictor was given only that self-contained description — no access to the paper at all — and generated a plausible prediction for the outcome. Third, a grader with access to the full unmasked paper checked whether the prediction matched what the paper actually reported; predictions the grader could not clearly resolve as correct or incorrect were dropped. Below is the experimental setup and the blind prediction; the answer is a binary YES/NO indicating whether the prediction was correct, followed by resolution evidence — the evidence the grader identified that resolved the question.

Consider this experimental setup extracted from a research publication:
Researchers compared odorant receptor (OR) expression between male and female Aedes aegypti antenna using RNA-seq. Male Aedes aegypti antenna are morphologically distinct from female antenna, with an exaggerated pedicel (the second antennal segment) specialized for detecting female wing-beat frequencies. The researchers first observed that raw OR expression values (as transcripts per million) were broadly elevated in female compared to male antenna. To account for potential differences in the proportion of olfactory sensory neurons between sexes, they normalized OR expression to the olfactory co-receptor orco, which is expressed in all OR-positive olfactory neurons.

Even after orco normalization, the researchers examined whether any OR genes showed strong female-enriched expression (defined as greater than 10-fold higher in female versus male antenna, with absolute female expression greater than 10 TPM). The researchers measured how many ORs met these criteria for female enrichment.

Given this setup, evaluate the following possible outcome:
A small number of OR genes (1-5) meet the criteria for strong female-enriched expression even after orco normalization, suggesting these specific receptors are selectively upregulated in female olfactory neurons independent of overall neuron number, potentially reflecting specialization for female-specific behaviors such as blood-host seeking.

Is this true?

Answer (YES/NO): NO